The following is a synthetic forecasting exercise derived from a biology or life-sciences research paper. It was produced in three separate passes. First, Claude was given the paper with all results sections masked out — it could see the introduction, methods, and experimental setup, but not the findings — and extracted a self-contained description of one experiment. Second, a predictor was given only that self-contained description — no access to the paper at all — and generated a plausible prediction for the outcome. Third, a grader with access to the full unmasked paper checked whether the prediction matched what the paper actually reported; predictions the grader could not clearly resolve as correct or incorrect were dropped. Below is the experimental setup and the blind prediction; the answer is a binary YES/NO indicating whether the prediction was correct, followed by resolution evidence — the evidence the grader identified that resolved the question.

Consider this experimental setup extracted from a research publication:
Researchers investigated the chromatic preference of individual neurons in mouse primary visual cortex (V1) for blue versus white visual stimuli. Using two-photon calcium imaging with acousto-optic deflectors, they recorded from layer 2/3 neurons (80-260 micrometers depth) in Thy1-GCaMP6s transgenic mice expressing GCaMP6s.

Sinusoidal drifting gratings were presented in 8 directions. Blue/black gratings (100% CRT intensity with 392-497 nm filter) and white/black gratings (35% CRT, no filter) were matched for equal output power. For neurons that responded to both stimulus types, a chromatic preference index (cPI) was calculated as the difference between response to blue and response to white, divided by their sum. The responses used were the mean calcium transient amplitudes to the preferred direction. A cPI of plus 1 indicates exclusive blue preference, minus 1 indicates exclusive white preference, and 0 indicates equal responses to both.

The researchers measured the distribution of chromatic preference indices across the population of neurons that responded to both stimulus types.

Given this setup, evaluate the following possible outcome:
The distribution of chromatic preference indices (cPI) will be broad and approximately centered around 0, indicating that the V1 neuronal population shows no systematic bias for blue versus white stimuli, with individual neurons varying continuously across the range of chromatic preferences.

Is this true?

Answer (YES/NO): YES